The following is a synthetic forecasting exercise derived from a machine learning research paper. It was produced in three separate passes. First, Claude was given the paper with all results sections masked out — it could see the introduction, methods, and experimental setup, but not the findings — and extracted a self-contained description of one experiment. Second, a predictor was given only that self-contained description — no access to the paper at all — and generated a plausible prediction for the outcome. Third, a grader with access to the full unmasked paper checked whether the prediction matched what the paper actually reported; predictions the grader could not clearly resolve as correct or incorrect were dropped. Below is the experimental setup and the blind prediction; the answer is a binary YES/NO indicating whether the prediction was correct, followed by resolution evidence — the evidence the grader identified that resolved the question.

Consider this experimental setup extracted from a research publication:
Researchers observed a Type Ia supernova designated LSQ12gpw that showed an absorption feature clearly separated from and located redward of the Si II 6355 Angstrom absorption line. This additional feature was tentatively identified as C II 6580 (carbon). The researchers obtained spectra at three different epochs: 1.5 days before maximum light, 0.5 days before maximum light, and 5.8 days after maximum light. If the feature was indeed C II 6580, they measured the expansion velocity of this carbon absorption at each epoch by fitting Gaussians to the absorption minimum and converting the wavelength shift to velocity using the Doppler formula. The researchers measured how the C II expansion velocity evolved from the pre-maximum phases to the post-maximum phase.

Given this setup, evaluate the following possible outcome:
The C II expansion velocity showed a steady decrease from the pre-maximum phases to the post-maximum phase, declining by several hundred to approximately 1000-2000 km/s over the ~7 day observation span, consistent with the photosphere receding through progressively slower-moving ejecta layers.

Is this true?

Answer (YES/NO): YES